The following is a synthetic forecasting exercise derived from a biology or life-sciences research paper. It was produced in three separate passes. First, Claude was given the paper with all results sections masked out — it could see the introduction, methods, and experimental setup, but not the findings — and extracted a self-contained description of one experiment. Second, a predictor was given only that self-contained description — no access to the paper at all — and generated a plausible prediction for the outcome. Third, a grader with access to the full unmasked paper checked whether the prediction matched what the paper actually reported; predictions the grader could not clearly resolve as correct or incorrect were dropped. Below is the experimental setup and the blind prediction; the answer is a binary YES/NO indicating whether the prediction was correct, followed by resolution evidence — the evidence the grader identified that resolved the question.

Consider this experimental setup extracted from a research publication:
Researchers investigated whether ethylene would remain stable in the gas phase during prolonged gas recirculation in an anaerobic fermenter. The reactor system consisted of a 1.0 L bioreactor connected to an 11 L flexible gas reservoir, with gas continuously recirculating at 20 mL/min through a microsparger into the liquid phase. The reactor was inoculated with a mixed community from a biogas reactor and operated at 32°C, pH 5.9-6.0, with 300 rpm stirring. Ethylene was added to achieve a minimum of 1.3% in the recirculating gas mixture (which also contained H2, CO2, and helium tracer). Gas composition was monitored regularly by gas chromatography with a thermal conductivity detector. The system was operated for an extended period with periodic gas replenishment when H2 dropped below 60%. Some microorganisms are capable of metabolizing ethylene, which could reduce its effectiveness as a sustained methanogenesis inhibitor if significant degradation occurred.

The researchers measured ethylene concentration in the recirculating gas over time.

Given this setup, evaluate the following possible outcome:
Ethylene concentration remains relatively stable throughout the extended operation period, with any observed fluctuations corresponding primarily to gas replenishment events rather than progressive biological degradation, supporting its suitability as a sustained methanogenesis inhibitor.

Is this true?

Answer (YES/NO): YES